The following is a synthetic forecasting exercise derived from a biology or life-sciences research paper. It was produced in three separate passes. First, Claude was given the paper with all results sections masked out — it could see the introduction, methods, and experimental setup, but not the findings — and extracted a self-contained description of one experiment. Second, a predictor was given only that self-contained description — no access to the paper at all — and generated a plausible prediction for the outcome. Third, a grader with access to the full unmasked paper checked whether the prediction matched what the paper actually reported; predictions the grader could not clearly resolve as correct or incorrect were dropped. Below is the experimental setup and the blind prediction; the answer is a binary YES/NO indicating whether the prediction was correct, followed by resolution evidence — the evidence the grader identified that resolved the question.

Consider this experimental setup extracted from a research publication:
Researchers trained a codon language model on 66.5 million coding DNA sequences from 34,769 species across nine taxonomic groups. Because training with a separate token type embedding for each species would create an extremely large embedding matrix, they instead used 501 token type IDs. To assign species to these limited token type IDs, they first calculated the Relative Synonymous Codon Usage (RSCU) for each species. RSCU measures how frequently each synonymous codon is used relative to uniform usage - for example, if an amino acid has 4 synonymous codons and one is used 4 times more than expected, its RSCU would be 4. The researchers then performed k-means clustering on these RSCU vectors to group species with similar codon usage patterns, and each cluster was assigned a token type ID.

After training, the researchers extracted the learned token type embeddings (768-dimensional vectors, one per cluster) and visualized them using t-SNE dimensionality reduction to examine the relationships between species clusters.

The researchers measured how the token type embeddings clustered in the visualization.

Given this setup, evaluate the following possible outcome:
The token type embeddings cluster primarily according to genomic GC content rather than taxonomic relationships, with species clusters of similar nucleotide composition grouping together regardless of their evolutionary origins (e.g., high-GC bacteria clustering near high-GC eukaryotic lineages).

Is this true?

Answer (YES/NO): NO